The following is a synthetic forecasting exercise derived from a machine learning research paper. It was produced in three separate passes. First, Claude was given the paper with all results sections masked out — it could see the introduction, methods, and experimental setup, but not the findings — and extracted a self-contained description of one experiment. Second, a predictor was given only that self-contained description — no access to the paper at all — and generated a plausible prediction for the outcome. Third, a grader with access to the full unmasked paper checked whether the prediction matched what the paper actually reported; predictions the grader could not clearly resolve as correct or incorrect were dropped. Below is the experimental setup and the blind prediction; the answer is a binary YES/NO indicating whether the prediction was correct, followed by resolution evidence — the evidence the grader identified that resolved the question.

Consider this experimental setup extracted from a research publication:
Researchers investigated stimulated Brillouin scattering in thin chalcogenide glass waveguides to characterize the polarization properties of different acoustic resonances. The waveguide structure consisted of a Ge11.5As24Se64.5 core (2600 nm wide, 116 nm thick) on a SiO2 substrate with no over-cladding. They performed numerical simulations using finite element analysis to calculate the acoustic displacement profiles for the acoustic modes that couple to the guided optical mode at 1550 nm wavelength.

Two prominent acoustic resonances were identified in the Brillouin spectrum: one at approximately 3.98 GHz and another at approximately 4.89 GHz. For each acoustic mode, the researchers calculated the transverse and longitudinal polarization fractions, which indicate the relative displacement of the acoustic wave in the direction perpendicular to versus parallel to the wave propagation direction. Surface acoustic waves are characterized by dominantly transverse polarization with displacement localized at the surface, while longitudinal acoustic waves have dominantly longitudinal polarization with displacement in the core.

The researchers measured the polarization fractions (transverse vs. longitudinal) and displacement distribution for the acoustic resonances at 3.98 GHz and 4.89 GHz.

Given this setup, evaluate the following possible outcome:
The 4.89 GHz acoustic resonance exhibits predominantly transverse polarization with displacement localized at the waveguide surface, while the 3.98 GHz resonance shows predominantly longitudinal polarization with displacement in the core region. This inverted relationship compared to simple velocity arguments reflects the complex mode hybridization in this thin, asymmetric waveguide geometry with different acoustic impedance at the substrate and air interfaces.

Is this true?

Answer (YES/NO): NO